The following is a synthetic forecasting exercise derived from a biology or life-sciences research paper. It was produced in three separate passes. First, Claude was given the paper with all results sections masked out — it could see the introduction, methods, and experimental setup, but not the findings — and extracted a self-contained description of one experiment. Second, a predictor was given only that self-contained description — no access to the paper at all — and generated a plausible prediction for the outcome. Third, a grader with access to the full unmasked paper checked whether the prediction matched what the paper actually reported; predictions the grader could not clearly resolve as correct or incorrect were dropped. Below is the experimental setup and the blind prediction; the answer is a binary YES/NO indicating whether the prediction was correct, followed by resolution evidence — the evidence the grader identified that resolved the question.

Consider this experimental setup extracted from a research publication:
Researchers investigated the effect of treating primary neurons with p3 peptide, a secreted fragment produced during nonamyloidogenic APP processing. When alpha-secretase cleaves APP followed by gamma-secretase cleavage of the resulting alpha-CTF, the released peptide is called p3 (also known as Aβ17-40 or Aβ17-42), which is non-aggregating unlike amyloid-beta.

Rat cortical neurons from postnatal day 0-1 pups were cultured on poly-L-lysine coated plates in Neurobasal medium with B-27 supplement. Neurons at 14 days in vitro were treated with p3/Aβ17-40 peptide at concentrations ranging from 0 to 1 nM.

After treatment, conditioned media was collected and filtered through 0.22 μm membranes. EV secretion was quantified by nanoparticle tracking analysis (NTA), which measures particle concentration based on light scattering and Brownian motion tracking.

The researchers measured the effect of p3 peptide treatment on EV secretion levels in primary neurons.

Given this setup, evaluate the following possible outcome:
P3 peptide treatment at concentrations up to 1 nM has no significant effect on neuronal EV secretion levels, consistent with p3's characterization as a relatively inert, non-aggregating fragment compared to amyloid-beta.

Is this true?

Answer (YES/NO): NO